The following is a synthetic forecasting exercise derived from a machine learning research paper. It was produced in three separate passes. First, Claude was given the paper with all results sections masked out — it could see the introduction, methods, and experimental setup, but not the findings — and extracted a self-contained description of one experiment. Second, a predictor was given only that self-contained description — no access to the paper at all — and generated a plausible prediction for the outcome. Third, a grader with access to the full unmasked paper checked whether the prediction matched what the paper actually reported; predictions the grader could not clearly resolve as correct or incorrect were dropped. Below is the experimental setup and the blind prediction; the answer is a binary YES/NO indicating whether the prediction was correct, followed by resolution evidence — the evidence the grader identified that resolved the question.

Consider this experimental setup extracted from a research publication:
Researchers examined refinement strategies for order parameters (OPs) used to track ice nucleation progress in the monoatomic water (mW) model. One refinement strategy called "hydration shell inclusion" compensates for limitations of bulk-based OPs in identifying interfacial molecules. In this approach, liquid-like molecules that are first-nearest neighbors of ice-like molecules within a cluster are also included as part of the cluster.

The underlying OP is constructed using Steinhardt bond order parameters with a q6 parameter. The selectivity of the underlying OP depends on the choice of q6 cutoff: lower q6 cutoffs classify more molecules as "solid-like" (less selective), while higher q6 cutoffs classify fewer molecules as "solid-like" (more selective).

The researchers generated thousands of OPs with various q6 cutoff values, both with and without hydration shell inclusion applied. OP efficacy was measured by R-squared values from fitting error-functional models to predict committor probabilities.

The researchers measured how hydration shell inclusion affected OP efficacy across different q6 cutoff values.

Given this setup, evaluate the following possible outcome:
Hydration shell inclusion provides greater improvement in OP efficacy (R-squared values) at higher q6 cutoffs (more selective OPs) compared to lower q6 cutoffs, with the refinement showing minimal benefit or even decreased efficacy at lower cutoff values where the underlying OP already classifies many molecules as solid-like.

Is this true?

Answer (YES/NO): YES